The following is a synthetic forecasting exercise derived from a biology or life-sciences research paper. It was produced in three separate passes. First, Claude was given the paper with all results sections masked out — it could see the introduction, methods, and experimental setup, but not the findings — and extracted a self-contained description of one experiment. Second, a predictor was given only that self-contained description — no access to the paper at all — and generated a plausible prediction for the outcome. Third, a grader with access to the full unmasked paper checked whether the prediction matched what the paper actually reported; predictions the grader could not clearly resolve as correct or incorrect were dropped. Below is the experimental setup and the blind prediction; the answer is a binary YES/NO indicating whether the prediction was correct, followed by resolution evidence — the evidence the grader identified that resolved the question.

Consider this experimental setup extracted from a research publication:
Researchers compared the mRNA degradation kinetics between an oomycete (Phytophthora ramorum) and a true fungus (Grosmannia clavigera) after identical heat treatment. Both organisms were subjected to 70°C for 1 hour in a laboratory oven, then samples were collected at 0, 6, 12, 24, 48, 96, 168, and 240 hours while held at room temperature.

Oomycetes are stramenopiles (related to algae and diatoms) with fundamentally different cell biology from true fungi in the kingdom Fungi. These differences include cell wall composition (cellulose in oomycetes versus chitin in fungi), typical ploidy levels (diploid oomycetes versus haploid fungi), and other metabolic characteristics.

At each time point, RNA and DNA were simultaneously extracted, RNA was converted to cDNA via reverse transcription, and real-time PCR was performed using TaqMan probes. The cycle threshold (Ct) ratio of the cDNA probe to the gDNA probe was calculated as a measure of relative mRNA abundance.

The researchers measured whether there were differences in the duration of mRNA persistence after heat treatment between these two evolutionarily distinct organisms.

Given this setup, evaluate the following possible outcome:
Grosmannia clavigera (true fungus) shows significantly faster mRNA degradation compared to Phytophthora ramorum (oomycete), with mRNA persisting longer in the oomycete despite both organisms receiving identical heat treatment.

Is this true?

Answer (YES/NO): NO